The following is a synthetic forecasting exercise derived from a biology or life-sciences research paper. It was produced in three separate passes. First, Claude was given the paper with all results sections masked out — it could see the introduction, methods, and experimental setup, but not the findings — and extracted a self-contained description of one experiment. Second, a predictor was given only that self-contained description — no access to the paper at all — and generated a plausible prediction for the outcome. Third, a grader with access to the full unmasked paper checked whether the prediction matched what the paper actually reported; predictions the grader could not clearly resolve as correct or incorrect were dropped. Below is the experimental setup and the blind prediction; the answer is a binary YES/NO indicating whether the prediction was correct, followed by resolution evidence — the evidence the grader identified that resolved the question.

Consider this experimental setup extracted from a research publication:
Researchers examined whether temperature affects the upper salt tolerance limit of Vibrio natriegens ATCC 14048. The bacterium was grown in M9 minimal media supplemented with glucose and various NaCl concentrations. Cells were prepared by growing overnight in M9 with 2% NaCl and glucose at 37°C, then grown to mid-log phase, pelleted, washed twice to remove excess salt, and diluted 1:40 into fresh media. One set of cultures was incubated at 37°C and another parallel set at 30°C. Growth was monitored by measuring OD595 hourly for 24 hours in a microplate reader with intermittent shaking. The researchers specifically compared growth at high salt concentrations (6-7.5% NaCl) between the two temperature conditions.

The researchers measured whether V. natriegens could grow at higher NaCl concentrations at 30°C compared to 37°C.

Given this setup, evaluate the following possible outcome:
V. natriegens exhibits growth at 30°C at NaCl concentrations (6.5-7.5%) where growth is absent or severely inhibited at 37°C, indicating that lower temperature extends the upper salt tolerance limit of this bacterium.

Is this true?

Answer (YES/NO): NO